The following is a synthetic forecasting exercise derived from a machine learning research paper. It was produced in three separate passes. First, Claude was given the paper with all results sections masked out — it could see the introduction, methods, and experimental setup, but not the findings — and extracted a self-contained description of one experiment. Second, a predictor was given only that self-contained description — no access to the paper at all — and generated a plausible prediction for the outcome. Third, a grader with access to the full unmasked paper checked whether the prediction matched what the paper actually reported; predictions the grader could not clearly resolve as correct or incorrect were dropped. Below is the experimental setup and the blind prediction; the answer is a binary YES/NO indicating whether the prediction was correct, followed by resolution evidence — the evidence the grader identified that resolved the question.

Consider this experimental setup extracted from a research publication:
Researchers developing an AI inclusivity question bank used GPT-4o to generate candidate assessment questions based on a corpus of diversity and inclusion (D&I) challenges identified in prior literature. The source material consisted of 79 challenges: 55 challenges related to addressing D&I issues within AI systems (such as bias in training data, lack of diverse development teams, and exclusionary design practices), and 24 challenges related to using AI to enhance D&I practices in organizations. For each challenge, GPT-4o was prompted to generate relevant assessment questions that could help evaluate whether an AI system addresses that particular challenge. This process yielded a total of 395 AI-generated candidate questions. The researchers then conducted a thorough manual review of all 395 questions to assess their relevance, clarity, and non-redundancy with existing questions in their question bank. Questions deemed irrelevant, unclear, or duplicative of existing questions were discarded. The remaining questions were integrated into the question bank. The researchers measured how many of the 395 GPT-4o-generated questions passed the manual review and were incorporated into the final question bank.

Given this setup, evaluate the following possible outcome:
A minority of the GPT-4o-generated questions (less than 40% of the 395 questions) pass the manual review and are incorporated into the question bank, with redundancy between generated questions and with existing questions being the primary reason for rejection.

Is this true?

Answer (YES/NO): NO